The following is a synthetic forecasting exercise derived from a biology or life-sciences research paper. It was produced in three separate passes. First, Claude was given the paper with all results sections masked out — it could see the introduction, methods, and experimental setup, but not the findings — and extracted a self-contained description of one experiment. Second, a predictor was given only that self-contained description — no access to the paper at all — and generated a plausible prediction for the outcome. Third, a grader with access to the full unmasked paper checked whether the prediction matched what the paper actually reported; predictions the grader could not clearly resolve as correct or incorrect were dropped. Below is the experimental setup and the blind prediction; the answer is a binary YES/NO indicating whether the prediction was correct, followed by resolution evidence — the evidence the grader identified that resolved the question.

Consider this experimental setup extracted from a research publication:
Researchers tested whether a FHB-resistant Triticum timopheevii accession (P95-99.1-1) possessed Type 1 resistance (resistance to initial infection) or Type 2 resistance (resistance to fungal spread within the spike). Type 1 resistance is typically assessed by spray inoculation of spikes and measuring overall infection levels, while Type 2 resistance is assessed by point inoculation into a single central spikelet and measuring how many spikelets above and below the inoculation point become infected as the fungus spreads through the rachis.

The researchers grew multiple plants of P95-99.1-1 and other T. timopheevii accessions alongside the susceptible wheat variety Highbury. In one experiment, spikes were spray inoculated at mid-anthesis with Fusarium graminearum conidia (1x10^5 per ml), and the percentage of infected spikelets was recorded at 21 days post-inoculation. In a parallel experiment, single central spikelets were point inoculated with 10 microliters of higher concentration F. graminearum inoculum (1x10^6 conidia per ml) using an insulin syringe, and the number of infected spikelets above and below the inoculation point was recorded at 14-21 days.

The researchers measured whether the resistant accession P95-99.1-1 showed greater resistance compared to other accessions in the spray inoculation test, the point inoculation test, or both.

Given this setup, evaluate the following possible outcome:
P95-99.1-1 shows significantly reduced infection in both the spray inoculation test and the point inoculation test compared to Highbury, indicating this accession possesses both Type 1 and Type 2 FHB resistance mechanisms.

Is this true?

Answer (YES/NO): NO